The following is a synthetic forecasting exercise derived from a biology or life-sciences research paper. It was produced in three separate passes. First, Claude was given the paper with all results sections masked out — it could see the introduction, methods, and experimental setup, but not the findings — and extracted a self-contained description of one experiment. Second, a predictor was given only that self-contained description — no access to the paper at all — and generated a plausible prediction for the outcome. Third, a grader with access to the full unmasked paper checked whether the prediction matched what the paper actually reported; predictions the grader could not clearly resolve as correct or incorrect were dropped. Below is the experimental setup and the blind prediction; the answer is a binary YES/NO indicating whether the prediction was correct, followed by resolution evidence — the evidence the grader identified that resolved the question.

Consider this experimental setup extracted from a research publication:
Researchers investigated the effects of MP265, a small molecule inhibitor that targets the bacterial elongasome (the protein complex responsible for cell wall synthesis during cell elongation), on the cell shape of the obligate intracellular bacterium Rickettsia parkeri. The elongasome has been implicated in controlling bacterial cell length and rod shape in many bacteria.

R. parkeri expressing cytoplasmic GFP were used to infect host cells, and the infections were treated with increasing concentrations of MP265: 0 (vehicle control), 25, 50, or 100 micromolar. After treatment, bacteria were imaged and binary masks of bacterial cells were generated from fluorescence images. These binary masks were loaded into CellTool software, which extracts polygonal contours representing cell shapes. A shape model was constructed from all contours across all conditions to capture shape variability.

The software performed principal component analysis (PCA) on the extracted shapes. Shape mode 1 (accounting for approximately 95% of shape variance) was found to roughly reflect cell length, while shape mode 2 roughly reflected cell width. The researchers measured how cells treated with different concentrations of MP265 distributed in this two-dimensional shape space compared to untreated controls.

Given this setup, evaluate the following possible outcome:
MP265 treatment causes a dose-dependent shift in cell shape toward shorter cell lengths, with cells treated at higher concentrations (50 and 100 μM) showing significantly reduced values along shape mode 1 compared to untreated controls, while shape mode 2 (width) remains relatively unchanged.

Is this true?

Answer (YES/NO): NO